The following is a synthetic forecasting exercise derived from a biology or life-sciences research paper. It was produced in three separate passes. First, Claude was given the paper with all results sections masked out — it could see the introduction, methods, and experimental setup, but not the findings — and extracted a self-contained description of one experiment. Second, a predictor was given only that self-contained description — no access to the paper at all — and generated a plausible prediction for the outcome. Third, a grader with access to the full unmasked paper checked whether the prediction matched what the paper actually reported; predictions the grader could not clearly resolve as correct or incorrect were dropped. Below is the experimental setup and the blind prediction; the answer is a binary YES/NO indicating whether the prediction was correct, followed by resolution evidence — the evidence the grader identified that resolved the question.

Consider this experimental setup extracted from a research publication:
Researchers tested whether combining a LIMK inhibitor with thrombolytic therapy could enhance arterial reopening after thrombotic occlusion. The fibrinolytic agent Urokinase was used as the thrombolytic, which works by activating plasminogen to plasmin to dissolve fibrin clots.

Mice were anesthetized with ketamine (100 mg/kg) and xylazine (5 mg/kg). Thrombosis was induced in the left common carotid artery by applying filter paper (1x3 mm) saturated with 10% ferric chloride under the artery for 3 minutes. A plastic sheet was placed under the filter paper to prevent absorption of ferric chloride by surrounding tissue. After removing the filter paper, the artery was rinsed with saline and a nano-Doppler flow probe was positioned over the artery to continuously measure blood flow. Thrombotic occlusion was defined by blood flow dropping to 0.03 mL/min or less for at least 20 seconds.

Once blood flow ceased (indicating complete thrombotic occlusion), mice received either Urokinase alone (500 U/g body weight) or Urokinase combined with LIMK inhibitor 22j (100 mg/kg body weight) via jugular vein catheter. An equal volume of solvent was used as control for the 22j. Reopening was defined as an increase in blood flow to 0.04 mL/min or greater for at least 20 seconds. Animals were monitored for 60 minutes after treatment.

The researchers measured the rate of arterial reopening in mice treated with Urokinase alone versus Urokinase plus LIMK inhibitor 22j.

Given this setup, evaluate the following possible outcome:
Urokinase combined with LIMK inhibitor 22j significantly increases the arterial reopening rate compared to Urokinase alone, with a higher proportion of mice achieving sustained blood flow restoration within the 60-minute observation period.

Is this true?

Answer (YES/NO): YES